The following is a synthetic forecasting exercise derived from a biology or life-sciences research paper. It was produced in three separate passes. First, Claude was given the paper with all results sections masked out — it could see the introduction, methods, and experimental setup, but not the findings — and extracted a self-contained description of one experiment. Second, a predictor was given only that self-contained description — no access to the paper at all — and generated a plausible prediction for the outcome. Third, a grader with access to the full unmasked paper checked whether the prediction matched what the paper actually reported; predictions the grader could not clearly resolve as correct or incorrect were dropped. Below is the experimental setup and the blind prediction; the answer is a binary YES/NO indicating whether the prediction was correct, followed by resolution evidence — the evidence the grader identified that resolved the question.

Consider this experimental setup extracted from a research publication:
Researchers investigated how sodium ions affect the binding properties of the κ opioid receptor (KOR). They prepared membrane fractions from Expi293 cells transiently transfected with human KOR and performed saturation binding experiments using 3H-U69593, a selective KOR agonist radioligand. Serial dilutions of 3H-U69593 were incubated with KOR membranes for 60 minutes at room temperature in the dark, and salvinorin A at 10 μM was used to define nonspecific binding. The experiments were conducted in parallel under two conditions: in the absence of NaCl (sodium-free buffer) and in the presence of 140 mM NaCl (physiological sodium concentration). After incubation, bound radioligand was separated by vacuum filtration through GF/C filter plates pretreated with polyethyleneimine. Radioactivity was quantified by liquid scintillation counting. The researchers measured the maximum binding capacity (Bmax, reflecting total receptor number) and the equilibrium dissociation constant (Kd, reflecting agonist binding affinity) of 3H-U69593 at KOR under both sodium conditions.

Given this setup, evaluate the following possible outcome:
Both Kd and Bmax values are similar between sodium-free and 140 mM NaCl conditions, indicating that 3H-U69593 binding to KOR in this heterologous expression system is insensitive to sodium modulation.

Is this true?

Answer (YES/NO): NO